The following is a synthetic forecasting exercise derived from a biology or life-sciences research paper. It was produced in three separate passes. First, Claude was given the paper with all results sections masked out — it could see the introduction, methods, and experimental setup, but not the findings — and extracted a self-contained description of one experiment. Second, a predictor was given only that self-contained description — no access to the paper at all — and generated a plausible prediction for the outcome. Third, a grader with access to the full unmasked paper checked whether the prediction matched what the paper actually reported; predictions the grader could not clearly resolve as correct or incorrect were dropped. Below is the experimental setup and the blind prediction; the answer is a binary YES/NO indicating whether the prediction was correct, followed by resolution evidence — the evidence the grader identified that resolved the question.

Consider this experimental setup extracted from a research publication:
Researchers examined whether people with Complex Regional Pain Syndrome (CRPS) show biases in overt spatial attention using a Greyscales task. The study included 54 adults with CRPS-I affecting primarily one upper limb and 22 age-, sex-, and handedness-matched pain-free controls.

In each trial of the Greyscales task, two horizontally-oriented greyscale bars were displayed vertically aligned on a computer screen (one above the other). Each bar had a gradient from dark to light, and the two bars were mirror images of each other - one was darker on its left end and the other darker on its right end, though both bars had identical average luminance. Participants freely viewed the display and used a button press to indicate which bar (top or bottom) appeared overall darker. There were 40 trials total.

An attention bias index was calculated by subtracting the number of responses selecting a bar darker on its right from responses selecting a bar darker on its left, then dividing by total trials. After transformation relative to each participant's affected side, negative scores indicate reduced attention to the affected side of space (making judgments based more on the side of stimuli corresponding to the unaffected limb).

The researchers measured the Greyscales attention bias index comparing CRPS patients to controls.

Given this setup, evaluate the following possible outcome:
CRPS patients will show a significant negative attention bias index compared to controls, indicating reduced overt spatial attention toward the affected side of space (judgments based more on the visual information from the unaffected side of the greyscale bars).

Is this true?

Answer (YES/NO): NO